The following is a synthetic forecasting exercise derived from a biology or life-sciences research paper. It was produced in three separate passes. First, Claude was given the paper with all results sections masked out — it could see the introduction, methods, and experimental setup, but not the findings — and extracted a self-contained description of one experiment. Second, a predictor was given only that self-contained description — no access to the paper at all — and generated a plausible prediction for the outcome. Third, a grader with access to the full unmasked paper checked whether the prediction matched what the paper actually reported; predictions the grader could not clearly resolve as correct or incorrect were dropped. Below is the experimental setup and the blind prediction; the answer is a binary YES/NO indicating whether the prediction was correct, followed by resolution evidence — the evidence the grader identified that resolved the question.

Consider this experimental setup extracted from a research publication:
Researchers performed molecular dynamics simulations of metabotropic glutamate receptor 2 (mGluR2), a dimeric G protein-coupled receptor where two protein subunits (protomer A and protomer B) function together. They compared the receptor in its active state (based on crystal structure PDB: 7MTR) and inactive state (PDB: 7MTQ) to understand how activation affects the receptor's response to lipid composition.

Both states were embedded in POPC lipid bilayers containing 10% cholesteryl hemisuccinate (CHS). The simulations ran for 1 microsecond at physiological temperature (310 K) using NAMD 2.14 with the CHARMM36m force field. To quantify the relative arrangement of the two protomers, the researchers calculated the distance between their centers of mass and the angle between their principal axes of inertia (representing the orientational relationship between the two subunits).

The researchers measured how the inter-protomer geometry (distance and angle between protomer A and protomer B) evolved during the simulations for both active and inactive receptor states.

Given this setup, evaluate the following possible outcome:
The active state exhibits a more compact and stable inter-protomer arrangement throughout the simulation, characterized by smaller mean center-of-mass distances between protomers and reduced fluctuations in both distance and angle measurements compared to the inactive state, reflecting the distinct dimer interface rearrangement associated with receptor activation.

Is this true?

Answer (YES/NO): NO